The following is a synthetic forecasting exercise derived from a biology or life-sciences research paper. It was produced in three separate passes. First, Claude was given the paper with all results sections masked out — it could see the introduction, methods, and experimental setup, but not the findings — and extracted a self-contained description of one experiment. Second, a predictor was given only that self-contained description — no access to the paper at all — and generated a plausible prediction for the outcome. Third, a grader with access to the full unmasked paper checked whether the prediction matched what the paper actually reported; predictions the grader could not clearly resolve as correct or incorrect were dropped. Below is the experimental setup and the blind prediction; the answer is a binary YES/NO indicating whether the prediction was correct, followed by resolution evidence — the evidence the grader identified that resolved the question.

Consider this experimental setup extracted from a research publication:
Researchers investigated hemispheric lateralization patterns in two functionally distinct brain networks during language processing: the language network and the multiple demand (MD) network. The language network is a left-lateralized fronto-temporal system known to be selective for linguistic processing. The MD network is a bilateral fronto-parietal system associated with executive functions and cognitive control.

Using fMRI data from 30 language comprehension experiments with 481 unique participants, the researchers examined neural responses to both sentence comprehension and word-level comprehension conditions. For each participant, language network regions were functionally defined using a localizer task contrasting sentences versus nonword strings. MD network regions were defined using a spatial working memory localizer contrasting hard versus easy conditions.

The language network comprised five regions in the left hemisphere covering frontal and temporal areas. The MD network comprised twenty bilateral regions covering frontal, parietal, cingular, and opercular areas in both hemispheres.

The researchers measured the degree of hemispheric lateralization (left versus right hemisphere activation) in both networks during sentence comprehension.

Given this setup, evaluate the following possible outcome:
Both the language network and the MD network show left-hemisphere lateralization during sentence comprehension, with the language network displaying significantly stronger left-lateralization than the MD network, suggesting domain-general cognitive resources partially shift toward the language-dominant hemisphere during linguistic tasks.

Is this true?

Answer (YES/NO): NO